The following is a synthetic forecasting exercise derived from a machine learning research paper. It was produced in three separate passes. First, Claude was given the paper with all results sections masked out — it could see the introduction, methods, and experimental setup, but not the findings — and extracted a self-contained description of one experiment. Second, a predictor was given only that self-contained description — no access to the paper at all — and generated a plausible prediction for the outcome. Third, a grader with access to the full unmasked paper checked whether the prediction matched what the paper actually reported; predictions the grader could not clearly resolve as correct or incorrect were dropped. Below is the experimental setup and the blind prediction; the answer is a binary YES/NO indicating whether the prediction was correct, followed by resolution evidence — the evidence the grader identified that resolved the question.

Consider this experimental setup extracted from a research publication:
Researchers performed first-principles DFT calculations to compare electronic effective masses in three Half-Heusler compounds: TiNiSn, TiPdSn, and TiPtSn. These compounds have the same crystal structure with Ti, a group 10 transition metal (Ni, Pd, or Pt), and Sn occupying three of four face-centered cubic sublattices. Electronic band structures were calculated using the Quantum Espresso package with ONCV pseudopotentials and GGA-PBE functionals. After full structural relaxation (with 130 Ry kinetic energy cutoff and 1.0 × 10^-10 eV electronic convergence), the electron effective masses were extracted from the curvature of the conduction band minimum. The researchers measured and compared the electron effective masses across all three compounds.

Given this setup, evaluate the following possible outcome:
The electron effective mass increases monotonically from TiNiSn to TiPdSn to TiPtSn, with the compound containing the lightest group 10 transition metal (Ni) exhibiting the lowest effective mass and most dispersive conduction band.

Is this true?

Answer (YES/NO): NO